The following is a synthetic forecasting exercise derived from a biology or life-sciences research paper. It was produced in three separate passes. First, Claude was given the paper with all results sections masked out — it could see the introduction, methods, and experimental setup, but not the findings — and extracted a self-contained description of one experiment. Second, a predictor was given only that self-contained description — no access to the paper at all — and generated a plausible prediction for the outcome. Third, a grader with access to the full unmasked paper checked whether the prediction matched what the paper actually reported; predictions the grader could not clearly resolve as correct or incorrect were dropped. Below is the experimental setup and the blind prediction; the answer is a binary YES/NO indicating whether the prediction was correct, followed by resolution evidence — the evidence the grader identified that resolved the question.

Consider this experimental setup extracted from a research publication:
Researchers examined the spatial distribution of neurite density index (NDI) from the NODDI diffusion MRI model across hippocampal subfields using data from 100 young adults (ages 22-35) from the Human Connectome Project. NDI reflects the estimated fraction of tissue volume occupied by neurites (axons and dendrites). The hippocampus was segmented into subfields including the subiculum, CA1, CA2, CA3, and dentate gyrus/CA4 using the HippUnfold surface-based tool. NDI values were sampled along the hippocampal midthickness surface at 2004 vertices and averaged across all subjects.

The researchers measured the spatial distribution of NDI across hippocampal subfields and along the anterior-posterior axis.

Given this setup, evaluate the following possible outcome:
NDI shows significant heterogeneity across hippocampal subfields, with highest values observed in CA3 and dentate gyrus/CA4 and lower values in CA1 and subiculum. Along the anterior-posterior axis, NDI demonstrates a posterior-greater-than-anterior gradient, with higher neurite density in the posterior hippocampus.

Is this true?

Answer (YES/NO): NO